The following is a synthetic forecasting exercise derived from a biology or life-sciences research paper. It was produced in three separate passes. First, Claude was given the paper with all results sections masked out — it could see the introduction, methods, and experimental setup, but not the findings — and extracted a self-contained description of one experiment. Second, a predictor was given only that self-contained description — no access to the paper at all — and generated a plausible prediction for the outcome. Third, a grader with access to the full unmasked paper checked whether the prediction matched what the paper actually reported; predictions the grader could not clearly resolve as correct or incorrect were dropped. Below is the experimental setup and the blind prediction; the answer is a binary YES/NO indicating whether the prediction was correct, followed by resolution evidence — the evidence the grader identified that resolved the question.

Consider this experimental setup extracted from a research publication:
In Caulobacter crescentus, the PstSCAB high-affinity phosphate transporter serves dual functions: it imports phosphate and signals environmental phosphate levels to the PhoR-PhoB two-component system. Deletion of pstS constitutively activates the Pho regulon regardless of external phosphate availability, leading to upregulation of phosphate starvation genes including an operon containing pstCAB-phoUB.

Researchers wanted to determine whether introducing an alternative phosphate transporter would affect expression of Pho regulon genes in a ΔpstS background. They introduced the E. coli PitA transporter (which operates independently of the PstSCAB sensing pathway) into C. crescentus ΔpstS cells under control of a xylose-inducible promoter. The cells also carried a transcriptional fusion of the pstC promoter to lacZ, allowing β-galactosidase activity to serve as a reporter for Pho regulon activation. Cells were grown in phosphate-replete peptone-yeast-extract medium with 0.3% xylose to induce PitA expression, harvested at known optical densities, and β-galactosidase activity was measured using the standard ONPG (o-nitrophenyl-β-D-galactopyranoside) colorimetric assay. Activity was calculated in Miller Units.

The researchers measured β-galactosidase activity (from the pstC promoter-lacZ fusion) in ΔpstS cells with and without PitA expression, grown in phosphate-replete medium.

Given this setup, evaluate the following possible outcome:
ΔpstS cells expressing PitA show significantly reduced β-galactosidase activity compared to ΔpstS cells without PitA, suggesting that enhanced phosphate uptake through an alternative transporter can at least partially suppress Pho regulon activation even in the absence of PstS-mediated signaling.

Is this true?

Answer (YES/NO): NO